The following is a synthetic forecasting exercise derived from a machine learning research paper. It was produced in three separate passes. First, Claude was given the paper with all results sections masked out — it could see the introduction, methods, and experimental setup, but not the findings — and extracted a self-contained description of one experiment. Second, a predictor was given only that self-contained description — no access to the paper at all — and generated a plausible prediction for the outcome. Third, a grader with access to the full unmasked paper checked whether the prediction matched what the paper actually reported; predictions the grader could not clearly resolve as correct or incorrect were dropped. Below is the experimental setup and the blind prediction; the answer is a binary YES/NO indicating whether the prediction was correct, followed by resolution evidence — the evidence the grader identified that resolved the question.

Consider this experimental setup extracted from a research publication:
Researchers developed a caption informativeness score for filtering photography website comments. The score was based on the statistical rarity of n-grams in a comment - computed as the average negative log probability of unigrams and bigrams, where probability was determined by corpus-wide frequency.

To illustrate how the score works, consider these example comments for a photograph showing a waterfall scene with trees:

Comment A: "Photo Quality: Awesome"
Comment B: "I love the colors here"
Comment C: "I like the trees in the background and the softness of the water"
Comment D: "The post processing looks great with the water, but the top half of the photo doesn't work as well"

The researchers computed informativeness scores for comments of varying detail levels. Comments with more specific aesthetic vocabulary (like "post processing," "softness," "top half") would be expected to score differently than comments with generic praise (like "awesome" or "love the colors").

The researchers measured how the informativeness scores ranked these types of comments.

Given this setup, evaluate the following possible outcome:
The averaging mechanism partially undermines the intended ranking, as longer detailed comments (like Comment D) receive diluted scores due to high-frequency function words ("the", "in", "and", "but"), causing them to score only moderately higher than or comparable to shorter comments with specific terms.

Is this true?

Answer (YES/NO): NO